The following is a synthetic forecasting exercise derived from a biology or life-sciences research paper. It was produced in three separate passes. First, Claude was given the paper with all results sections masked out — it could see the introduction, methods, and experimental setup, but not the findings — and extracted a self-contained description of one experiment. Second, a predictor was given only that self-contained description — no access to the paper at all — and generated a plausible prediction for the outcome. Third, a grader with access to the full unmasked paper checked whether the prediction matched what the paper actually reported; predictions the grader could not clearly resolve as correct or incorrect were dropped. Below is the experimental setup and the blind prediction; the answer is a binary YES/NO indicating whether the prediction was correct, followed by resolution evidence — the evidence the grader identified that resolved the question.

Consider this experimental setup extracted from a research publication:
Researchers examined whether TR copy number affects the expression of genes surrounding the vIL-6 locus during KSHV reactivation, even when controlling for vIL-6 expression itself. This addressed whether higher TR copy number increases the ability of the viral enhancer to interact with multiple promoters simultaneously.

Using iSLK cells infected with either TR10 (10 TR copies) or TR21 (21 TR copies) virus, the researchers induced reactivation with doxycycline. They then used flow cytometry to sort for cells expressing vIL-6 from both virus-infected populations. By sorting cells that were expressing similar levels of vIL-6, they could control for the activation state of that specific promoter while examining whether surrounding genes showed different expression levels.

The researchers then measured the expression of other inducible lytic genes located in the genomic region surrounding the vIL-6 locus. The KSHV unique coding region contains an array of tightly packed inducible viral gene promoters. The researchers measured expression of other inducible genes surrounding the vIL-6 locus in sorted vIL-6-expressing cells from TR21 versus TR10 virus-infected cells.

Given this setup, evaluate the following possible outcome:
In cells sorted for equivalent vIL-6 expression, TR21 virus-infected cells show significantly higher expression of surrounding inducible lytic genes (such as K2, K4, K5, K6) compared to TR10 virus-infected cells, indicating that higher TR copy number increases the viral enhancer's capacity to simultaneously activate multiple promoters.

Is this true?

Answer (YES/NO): NO